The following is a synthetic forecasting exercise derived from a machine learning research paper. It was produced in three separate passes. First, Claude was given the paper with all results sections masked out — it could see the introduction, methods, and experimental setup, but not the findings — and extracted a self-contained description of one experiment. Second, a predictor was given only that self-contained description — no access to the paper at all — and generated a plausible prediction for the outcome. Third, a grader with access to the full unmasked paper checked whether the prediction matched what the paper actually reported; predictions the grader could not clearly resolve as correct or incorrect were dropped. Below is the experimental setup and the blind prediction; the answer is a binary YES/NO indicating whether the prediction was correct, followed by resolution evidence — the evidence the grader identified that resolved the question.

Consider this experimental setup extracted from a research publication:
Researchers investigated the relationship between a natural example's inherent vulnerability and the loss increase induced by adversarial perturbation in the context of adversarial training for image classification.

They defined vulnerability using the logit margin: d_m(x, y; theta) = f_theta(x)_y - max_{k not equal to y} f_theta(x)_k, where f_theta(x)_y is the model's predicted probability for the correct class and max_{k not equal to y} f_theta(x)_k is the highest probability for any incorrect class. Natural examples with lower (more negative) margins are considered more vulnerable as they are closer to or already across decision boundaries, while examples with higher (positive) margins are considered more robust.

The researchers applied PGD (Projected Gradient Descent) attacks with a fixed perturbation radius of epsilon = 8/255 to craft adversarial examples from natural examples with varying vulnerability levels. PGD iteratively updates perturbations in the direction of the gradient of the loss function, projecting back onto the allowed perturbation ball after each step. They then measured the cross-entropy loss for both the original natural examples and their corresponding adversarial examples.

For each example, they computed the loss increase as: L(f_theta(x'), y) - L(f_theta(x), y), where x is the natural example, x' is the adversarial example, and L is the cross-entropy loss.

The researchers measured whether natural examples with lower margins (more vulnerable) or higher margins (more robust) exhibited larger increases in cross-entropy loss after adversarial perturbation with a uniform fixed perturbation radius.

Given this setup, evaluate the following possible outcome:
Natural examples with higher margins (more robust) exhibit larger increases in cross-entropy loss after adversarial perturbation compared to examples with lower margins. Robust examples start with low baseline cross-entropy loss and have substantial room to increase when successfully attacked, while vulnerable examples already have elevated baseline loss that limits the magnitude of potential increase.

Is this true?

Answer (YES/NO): NO